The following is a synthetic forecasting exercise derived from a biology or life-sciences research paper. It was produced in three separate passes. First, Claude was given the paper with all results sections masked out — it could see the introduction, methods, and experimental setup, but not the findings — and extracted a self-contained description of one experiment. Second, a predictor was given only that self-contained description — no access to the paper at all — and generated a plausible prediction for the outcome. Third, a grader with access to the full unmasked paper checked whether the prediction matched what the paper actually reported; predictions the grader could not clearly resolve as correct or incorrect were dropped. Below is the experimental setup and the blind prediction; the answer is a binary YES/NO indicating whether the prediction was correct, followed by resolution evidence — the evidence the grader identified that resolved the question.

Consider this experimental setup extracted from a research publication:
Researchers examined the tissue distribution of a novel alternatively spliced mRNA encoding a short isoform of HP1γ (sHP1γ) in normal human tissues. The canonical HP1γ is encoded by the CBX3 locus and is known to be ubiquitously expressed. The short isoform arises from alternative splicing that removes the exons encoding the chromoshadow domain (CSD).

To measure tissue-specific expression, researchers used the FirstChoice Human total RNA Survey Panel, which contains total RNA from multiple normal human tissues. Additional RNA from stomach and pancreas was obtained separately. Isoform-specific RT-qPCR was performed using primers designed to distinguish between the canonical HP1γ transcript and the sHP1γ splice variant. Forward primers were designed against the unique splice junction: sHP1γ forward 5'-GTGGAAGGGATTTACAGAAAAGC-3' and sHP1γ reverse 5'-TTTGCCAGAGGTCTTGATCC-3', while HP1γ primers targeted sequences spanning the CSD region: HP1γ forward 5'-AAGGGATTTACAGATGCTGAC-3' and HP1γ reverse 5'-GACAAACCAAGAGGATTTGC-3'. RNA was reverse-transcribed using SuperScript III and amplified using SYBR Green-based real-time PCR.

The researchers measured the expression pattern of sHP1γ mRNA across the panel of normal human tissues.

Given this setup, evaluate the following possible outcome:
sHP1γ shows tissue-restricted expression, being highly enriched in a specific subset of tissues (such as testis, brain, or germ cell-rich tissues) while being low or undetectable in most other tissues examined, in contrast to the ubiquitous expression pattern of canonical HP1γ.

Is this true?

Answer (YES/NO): NO